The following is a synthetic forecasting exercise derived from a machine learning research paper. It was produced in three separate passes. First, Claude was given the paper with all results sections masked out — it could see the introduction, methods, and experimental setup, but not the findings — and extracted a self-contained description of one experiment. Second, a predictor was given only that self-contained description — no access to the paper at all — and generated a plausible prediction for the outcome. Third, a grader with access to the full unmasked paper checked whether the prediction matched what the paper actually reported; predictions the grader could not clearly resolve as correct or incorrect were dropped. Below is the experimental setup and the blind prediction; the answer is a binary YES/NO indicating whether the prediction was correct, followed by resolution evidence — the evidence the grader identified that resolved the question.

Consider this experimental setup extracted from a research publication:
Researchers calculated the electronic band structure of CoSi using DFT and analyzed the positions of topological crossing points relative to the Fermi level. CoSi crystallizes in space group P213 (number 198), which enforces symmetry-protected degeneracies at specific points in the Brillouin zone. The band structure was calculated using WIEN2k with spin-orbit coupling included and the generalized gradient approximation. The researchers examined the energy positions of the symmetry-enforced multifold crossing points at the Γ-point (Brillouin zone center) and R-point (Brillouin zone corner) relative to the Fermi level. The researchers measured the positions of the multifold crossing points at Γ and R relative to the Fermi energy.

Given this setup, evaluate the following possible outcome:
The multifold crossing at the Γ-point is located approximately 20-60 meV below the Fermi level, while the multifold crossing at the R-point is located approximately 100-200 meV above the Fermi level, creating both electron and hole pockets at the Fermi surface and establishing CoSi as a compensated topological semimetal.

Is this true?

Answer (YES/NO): NO